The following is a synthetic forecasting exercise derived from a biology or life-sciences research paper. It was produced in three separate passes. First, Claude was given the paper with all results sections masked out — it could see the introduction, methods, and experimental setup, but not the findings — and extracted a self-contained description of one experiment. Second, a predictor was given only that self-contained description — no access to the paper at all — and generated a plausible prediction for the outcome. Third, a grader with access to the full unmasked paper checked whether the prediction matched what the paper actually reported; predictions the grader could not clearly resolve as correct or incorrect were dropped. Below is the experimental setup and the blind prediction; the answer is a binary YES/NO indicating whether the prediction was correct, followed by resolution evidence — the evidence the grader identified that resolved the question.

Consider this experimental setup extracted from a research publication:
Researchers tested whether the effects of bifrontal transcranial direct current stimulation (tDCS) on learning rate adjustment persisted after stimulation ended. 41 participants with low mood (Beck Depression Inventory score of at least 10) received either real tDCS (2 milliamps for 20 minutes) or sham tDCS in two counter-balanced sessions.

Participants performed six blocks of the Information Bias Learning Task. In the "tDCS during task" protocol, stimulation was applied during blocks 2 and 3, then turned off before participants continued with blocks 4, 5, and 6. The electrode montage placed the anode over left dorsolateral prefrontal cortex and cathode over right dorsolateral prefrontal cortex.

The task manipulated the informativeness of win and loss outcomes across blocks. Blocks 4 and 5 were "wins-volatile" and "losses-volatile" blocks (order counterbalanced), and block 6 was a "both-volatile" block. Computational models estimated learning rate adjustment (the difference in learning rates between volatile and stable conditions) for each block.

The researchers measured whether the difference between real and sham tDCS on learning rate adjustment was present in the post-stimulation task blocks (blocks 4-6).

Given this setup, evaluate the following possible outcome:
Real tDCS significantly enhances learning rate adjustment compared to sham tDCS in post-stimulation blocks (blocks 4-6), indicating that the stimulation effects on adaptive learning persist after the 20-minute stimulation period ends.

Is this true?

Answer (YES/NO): NO